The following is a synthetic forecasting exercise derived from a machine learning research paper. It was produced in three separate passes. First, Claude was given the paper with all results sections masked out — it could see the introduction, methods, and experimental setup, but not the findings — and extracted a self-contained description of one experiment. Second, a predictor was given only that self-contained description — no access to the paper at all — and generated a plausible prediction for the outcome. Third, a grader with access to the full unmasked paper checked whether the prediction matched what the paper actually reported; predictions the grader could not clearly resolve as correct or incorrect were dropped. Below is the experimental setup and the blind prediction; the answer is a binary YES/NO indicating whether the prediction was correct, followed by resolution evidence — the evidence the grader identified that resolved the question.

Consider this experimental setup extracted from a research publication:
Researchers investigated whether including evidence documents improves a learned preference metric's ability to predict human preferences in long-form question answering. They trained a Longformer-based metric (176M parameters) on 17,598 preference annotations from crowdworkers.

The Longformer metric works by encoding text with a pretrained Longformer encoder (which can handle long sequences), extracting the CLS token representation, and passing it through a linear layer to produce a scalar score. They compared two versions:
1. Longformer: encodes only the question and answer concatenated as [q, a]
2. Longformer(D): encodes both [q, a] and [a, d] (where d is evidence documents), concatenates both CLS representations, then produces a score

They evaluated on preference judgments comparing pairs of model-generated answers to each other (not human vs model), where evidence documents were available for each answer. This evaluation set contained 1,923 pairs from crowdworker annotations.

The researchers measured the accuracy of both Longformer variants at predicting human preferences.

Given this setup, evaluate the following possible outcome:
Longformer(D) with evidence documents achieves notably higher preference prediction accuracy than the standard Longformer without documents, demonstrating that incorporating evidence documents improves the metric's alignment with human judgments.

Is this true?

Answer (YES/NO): NO